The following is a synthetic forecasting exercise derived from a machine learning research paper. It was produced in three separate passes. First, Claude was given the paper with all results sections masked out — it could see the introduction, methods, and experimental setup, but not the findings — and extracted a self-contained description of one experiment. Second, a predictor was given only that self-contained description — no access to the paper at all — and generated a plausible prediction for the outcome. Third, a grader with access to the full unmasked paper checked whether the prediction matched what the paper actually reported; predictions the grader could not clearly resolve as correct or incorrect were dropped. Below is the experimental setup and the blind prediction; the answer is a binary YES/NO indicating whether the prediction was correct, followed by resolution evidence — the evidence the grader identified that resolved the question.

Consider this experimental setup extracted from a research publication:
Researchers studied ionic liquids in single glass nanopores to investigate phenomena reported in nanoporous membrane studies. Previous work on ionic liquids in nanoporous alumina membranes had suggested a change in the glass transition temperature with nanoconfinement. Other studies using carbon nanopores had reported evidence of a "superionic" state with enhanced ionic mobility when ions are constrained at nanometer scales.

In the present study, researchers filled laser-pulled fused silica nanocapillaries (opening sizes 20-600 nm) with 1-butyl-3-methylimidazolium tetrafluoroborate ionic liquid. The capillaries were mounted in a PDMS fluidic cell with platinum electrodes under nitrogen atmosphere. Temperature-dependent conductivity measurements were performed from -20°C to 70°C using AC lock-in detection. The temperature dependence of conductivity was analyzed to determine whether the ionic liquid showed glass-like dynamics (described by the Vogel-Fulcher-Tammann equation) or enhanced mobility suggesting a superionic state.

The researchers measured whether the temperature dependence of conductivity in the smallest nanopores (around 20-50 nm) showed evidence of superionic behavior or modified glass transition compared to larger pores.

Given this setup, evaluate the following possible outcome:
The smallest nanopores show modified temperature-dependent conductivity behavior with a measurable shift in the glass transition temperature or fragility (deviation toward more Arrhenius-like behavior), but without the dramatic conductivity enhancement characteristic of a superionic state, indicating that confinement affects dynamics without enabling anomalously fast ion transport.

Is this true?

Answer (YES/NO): NO